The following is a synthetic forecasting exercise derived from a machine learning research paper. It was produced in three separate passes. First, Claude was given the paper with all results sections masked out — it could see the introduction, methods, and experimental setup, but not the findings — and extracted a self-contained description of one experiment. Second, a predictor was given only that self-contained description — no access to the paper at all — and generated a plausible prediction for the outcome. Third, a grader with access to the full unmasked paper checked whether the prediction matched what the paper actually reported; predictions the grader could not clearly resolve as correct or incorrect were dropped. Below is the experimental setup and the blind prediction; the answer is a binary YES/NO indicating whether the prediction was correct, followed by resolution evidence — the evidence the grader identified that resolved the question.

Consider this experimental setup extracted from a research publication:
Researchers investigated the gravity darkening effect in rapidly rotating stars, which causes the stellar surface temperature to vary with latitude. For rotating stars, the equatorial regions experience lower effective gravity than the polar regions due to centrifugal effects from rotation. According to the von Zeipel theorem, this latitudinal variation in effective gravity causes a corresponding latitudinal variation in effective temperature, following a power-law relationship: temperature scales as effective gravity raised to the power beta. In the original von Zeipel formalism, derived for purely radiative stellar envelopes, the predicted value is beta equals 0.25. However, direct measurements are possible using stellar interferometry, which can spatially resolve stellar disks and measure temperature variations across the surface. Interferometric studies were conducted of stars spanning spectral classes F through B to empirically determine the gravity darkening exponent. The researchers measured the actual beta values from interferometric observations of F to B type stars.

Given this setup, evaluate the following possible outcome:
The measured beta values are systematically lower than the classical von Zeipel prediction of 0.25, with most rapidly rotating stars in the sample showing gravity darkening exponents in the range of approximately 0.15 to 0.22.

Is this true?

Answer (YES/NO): NO